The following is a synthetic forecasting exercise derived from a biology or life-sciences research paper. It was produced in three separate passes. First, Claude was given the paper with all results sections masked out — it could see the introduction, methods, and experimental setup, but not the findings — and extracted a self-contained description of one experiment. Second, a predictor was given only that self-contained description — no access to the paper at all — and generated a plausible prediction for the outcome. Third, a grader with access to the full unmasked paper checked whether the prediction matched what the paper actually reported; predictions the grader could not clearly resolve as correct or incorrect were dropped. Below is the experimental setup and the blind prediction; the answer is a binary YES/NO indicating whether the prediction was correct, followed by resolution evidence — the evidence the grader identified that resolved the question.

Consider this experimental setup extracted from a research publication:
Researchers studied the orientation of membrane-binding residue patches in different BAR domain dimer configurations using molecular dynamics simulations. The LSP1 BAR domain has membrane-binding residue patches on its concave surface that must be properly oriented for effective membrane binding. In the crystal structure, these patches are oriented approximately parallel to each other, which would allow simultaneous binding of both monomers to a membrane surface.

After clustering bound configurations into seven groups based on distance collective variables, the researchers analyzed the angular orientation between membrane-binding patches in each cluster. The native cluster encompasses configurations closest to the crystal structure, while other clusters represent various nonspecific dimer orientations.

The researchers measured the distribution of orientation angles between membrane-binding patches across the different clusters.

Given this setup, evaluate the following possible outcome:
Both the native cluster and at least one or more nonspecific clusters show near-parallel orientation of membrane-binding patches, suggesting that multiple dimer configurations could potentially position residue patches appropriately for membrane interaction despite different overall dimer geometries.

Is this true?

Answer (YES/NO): NO